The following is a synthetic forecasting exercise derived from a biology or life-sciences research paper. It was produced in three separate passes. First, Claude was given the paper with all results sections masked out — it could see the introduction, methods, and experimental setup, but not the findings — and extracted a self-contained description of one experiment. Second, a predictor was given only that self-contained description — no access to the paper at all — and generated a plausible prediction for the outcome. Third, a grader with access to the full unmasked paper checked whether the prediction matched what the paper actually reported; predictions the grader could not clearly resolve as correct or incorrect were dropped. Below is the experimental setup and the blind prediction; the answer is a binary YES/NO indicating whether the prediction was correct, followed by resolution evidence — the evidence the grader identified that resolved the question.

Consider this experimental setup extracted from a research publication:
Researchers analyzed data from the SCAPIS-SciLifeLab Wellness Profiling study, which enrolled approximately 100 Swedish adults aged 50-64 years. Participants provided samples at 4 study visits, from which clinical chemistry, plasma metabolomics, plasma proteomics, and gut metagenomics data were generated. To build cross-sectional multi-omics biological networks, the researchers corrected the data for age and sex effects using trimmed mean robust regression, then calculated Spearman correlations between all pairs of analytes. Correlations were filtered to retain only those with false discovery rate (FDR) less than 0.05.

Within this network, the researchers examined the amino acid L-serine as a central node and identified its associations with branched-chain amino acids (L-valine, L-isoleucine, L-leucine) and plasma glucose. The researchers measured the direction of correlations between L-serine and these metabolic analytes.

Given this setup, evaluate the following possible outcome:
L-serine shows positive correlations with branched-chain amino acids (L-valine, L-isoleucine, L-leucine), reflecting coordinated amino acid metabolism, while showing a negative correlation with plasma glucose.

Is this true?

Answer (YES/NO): YES